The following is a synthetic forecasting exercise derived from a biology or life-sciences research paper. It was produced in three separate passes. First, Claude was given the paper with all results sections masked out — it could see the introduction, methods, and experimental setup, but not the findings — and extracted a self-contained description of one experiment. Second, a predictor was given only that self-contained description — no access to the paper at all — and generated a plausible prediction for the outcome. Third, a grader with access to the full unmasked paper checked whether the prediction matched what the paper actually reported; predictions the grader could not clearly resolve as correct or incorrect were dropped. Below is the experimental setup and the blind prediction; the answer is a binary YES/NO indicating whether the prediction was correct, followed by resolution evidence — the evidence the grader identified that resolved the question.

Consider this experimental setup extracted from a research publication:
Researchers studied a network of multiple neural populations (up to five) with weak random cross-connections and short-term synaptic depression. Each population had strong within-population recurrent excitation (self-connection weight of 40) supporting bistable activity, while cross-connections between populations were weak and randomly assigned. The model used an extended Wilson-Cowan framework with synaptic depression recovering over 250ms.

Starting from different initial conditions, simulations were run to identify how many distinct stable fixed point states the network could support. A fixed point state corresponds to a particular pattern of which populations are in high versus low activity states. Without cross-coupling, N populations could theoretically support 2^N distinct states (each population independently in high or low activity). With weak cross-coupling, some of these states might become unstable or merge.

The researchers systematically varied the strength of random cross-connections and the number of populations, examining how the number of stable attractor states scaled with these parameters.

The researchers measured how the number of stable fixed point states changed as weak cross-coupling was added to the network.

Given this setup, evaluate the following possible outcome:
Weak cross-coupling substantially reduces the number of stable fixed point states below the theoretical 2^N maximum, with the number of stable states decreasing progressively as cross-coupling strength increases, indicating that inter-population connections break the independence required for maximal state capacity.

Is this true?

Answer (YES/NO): NO